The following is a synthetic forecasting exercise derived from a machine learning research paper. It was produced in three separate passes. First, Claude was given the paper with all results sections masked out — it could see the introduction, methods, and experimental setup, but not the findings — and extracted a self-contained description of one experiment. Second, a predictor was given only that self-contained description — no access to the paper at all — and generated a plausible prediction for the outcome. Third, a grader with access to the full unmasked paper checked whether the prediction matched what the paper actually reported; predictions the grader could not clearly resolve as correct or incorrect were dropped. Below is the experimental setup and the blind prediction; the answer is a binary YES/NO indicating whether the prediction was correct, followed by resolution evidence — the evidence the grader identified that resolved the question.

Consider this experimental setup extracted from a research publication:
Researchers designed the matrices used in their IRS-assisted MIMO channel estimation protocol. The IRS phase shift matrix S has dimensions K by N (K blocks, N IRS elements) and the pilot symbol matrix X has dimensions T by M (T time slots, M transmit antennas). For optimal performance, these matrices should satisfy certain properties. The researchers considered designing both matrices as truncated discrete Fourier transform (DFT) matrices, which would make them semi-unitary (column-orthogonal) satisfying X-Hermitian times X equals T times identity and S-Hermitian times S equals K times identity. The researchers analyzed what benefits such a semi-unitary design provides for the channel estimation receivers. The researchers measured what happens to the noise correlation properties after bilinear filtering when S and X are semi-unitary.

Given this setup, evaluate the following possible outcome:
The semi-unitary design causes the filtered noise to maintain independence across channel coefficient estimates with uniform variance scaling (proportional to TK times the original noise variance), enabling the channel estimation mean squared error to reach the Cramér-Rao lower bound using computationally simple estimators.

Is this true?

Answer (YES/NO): NO